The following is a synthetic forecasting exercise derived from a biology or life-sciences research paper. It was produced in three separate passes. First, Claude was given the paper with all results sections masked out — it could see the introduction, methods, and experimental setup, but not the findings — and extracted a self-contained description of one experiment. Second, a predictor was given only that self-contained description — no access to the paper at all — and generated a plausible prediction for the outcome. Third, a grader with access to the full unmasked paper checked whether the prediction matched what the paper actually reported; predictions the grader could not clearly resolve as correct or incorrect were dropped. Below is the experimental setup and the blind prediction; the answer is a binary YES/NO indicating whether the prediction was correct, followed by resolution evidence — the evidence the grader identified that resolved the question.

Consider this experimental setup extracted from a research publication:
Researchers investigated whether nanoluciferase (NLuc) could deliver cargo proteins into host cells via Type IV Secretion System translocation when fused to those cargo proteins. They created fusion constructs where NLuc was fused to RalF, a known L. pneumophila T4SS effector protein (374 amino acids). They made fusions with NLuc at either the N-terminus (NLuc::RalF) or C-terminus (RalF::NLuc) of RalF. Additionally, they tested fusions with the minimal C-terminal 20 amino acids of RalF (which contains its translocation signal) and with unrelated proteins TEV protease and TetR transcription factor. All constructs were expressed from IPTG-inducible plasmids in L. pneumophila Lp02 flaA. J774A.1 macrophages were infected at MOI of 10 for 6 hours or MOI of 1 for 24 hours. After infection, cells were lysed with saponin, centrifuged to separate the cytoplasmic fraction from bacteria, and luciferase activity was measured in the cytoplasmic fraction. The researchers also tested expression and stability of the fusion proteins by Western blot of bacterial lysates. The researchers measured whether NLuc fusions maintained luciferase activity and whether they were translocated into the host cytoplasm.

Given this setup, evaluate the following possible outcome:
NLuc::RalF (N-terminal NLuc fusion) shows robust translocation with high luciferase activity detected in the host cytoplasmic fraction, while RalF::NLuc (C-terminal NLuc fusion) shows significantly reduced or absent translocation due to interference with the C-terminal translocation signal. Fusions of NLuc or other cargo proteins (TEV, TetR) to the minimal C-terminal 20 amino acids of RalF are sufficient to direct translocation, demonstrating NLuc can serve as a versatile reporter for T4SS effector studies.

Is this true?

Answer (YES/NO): NO